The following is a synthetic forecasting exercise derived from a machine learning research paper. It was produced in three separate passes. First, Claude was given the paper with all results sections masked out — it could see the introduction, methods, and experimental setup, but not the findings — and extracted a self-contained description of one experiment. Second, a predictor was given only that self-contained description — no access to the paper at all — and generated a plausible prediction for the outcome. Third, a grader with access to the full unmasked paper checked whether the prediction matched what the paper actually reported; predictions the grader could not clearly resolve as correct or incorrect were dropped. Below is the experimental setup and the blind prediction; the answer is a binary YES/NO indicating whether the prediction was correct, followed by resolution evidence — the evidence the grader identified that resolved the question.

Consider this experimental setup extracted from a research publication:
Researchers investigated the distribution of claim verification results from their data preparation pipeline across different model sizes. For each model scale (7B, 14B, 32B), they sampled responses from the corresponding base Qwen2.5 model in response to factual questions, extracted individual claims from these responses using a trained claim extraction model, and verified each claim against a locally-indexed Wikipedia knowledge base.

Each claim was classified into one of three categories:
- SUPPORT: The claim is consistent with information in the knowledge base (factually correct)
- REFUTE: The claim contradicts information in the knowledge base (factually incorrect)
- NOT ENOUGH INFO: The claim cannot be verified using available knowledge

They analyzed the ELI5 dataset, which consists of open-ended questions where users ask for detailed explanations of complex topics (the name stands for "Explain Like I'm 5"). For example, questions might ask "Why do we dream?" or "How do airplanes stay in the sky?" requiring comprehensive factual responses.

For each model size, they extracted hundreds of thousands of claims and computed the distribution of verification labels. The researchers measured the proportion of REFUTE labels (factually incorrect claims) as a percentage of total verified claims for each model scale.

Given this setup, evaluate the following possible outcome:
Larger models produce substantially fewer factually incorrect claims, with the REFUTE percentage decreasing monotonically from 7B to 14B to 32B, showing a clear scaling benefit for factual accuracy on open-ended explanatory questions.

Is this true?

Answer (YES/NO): YES